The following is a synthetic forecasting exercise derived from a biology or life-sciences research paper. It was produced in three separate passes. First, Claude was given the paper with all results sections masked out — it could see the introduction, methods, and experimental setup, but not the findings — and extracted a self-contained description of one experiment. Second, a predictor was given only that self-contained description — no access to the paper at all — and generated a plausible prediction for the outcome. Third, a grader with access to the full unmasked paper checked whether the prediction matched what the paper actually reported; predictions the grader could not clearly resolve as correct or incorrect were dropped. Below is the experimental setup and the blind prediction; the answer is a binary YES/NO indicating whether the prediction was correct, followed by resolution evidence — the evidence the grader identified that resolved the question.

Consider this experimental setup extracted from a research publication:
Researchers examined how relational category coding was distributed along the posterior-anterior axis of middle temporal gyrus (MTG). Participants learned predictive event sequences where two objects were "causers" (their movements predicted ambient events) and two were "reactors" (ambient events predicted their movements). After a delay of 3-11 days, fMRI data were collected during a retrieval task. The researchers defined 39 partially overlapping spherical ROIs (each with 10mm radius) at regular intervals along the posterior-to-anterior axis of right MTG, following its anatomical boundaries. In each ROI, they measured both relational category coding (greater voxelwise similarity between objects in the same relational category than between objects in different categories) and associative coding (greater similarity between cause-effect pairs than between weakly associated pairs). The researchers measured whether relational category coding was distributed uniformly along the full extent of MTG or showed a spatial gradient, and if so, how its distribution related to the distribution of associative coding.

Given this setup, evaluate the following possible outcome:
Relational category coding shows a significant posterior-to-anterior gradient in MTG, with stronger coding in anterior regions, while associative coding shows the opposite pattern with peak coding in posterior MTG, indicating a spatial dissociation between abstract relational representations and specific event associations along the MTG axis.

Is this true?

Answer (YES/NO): NO